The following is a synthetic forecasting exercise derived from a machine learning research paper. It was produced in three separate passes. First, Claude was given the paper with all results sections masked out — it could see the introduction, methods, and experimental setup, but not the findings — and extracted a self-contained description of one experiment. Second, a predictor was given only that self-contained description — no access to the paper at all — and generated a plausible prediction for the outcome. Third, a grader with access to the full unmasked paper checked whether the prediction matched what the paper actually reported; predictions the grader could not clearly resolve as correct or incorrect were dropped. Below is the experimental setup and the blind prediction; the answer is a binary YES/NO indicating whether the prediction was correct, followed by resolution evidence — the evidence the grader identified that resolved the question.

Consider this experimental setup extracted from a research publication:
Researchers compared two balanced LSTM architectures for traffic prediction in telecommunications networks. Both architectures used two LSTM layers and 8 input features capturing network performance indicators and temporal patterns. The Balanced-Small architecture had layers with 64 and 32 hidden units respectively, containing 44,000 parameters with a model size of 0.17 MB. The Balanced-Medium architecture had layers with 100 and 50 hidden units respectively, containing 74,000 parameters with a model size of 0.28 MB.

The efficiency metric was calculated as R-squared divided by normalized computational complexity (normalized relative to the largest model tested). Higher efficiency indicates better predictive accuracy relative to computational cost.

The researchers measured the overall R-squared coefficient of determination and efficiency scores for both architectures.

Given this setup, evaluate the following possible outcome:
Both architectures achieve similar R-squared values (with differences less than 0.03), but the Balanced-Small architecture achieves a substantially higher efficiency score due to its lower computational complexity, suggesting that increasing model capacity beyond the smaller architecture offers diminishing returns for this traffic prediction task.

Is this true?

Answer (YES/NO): NO